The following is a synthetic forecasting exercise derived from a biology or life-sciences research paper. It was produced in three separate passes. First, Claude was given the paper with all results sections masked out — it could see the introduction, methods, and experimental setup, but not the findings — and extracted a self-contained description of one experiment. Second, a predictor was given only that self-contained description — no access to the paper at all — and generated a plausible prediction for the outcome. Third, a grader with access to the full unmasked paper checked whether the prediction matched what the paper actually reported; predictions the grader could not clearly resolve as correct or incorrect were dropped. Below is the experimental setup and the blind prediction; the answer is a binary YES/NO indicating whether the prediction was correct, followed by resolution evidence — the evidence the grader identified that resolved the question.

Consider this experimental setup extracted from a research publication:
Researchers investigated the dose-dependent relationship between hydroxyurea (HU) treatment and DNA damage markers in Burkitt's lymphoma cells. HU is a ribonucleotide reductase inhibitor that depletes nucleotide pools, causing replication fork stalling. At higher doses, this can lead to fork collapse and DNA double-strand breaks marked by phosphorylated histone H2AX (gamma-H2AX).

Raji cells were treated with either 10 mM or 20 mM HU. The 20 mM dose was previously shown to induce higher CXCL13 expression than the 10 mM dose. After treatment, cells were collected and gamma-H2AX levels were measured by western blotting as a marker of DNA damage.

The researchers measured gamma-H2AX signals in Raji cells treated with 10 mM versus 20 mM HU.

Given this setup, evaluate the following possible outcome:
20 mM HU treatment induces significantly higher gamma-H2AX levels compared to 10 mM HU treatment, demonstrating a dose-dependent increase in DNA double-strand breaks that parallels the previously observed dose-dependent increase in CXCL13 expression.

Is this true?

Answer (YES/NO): NO